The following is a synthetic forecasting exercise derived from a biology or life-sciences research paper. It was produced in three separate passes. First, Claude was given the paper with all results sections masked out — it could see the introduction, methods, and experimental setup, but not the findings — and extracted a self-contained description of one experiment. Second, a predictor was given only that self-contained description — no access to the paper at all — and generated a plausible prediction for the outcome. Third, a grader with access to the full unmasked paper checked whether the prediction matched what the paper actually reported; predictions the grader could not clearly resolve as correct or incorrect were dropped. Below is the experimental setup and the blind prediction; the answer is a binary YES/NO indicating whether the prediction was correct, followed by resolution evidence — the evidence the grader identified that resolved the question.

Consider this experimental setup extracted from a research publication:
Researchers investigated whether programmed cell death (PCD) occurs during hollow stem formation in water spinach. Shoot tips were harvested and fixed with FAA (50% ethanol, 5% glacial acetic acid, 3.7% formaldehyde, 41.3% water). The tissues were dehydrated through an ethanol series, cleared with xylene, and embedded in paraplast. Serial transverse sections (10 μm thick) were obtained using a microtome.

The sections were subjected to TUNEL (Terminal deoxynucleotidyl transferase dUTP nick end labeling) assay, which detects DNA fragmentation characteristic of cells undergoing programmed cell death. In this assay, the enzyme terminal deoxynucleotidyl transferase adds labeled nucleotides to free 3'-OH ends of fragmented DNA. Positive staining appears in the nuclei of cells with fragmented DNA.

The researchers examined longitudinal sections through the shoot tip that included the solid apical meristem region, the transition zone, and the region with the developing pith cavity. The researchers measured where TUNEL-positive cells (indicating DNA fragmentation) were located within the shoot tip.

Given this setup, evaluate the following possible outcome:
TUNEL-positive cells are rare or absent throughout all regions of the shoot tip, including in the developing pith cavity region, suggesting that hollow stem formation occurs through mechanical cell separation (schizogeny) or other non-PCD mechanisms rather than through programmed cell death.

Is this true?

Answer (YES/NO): NO